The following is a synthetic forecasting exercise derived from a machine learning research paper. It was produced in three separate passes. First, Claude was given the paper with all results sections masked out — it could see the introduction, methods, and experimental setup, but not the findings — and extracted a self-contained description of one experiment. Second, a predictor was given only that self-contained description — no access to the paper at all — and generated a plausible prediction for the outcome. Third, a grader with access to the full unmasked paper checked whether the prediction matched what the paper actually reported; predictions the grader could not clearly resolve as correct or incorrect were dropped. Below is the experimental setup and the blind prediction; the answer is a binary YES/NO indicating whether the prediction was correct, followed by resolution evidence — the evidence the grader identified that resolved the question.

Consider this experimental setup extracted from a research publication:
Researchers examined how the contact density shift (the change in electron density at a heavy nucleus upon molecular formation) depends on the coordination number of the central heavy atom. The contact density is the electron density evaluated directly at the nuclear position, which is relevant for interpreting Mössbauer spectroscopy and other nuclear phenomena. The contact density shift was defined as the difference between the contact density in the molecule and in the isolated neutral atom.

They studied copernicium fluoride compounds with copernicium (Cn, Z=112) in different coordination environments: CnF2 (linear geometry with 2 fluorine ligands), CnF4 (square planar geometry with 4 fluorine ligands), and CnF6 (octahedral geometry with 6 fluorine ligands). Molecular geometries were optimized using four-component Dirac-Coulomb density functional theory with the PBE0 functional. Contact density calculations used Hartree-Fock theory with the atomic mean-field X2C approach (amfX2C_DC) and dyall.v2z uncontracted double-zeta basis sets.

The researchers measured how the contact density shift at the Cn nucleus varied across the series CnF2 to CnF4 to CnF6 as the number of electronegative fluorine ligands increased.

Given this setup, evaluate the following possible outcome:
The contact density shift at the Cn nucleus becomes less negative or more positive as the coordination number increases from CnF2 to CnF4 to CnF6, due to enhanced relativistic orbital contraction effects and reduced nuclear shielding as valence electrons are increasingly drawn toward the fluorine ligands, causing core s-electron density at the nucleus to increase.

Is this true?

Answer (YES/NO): YES